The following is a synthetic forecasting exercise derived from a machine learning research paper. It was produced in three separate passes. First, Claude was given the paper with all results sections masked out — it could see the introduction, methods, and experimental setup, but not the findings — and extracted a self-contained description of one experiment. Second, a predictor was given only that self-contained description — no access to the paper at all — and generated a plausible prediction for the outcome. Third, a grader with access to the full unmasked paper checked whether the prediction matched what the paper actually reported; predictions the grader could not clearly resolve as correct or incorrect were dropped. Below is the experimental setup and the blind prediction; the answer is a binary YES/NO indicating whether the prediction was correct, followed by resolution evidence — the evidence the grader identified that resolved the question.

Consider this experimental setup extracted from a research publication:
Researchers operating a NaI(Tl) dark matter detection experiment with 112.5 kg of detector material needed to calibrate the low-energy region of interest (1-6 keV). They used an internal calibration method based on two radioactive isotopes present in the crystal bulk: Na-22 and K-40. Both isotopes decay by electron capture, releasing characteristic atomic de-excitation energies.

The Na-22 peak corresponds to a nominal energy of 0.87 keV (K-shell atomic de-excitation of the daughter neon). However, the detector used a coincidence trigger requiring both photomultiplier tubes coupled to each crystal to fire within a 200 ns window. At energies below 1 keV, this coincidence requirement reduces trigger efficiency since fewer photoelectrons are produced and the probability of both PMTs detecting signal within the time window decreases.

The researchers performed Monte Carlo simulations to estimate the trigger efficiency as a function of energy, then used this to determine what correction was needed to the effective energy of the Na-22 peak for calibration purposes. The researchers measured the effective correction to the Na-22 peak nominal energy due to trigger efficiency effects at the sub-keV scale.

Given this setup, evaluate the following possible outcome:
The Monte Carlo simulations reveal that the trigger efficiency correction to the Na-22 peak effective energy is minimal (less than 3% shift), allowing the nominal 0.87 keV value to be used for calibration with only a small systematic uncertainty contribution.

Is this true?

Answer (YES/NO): NO